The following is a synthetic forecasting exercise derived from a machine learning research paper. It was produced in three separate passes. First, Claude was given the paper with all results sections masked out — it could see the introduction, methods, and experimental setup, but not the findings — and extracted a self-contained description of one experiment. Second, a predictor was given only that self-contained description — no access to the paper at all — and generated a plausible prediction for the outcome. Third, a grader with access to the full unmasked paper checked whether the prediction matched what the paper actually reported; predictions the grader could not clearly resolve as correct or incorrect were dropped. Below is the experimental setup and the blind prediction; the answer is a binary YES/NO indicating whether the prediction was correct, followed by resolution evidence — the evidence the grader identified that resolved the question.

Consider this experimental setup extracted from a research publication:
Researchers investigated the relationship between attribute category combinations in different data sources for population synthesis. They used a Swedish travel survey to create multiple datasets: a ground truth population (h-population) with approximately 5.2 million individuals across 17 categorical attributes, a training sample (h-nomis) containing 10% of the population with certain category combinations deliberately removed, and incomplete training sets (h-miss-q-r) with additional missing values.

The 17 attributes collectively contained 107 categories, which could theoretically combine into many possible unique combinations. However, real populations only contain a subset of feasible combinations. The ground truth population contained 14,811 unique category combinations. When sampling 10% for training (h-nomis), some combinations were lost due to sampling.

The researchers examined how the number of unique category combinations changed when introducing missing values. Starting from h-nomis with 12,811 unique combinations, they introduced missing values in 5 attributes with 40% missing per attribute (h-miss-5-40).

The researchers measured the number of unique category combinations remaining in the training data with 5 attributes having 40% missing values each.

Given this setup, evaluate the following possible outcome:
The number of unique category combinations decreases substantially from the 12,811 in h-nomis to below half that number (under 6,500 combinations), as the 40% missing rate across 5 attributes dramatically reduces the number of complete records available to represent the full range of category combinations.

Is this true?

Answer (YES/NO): NO